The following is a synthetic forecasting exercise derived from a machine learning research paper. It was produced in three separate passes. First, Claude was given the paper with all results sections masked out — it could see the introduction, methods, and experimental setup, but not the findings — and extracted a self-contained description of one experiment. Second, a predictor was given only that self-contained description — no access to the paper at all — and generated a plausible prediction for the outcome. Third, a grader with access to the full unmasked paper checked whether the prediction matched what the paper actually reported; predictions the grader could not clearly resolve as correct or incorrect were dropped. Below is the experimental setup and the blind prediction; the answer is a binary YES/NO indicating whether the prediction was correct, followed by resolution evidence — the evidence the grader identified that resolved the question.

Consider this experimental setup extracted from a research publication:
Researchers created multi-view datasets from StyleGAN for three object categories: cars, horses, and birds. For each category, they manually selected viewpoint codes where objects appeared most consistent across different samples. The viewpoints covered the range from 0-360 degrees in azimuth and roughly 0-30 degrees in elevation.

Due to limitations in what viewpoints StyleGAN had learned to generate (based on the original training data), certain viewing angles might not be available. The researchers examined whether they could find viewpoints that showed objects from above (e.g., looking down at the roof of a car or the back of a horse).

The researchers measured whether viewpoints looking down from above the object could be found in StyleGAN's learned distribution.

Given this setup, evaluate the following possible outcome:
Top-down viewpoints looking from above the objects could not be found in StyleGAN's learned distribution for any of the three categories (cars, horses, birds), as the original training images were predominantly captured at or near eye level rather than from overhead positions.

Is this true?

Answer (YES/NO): YES